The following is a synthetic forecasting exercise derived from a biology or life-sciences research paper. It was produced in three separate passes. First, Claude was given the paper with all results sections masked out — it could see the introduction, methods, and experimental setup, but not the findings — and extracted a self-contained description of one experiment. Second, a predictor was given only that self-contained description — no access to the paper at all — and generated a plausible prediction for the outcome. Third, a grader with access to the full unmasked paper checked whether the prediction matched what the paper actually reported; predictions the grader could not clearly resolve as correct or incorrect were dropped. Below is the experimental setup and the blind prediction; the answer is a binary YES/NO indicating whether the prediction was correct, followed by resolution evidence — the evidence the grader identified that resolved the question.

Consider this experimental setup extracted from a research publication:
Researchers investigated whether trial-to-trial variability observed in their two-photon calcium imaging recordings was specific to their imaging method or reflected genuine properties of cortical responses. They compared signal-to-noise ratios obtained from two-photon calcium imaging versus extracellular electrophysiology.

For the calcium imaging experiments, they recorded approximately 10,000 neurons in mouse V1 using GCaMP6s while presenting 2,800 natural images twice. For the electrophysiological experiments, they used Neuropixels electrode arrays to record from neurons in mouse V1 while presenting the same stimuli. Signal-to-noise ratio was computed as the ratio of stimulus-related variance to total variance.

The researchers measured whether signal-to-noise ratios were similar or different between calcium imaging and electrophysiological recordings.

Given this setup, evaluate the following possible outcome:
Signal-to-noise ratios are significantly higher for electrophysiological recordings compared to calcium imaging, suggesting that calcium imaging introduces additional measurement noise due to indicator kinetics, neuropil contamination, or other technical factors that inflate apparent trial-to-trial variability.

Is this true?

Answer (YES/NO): NO